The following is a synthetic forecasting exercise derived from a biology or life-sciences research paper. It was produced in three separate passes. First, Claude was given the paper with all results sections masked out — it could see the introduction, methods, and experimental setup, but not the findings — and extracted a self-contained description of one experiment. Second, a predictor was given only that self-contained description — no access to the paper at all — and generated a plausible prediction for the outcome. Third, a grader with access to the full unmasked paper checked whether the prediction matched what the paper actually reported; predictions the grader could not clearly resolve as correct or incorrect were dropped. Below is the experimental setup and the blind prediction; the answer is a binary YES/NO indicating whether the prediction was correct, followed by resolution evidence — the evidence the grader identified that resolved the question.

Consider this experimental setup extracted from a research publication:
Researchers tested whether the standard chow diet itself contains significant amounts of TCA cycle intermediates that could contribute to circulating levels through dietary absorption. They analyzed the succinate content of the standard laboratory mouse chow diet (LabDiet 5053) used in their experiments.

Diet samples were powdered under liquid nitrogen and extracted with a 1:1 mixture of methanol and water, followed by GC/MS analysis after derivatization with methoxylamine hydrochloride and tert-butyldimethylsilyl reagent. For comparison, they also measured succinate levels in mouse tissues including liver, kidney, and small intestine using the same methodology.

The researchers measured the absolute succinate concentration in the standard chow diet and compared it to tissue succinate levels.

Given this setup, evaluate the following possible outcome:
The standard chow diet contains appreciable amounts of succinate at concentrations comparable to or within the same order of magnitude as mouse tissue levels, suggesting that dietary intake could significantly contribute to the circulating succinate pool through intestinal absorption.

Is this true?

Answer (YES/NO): NO